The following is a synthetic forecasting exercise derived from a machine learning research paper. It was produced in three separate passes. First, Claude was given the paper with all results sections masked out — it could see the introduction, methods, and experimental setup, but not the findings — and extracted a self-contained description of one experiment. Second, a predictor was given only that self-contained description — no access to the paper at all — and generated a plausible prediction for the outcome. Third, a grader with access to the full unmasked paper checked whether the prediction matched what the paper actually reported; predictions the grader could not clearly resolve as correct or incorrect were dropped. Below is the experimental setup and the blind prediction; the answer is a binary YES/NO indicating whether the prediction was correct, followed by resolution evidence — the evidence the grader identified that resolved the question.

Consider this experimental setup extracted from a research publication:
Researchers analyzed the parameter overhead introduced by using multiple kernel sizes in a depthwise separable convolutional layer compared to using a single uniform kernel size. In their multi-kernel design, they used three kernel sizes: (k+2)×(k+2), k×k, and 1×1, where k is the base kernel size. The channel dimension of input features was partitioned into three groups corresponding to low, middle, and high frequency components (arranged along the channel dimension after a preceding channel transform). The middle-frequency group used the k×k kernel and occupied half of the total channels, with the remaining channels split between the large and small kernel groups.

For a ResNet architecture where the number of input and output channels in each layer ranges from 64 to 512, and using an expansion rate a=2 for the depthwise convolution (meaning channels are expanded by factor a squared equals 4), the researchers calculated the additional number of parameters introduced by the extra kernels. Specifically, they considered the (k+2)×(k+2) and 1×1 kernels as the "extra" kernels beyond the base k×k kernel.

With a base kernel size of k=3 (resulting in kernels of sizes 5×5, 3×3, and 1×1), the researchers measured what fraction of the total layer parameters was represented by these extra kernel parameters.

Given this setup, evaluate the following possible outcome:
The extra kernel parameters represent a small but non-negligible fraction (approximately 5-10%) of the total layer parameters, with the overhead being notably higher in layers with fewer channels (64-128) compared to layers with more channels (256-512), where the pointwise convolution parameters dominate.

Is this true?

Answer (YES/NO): NO